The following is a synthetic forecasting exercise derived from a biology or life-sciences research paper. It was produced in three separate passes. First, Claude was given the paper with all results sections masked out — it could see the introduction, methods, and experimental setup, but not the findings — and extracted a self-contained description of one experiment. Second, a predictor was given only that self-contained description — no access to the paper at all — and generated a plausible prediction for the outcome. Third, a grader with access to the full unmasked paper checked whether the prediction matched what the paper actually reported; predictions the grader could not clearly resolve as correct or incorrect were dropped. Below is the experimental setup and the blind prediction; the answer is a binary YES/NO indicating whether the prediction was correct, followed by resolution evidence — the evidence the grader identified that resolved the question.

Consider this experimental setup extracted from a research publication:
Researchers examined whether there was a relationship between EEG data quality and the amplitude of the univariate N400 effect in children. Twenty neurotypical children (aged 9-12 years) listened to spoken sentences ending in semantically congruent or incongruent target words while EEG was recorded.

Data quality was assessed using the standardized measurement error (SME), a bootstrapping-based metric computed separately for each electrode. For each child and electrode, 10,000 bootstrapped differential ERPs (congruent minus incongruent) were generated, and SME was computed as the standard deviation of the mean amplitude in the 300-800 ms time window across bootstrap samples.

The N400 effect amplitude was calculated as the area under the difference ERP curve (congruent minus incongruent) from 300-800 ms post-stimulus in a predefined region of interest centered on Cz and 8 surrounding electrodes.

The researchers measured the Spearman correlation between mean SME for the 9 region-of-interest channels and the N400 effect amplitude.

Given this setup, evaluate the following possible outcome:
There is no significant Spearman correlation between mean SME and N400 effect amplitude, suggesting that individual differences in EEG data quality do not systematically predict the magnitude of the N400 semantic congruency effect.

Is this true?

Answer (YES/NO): YES